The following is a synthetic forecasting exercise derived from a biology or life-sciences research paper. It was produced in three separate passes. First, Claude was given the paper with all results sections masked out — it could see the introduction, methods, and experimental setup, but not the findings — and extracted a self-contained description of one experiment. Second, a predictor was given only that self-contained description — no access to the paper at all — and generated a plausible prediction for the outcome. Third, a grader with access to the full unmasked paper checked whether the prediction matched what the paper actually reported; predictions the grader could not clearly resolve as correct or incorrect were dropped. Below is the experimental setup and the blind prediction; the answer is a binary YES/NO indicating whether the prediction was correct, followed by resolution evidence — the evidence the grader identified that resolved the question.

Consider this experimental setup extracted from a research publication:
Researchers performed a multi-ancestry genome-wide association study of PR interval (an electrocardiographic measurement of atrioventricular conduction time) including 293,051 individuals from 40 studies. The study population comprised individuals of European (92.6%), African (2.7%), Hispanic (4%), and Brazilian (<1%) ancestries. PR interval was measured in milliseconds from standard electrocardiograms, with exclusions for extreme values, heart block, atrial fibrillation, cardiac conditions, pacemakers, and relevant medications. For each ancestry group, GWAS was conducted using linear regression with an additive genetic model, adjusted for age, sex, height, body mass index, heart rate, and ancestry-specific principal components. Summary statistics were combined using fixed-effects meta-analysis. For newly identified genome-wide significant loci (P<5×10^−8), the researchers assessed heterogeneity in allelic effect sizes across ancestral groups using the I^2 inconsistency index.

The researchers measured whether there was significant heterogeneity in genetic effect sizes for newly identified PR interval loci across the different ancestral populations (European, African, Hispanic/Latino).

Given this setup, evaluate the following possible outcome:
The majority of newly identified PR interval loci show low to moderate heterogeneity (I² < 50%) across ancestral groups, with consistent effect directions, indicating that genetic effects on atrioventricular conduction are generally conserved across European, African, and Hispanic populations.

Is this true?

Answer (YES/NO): YES